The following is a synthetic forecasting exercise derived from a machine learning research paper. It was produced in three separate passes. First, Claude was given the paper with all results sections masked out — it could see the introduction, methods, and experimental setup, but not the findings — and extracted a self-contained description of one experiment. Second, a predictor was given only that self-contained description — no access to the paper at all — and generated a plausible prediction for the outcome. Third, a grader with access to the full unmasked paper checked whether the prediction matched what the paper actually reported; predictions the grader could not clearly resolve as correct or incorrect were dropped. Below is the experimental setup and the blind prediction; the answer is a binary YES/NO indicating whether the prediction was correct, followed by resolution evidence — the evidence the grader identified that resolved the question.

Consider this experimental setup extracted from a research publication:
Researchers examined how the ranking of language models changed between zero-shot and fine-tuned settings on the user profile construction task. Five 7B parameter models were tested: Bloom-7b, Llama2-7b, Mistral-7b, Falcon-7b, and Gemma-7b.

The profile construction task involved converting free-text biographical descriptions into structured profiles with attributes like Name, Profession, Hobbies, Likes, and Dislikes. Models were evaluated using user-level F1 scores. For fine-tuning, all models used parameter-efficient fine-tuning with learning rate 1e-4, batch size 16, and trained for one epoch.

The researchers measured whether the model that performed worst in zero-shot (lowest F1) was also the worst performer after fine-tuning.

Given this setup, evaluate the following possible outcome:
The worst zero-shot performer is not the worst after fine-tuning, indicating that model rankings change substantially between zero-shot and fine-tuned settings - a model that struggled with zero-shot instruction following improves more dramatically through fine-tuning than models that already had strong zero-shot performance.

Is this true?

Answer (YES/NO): YES